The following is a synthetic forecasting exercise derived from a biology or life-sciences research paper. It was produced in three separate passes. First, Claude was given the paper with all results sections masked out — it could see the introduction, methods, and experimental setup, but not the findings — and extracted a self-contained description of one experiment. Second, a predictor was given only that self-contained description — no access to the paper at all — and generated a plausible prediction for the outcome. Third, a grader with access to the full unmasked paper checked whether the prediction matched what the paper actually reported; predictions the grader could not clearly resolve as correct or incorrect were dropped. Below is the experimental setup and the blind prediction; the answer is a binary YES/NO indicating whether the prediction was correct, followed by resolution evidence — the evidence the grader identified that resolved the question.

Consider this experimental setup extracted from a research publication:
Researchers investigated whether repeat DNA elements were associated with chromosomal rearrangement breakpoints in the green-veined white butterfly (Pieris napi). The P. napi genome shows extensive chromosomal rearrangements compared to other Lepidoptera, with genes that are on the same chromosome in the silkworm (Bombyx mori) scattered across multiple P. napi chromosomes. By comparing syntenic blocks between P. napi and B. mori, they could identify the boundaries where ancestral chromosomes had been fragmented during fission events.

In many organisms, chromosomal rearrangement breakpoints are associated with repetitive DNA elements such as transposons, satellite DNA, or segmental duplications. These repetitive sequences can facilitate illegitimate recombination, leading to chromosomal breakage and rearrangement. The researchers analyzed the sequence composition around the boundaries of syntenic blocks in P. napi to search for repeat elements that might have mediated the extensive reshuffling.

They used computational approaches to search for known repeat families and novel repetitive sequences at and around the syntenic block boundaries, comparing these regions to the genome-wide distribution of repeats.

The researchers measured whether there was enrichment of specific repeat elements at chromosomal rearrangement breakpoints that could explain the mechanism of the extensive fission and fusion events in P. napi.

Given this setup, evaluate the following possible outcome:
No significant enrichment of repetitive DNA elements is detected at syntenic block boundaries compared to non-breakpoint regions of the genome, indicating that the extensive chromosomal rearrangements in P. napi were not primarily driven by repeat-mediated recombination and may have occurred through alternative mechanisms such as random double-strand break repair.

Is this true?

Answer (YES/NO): NO